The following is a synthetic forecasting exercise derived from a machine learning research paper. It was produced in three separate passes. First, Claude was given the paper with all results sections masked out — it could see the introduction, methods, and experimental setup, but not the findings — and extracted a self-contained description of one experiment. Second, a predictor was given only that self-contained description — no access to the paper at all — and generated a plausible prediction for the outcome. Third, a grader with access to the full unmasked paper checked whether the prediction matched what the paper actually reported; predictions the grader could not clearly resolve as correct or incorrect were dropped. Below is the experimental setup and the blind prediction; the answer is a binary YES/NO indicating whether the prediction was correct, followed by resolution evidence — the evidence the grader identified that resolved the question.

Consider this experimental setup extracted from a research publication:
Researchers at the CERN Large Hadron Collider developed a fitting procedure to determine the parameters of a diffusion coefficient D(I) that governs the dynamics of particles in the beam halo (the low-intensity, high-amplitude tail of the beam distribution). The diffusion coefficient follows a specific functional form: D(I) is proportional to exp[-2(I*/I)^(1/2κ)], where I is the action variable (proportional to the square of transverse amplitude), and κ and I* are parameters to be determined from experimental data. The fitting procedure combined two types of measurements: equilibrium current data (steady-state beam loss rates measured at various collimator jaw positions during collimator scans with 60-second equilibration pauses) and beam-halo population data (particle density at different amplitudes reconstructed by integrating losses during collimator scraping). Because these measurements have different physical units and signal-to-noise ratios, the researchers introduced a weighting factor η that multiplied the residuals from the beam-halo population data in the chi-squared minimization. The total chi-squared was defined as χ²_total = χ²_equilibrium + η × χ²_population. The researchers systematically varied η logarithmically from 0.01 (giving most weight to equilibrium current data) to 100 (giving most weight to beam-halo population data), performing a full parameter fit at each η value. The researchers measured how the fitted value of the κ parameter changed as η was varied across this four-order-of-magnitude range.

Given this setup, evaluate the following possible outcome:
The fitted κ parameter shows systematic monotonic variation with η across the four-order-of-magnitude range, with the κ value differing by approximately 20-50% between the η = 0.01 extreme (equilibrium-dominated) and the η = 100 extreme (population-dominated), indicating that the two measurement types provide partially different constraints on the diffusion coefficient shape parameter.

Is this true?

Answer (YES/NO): YES